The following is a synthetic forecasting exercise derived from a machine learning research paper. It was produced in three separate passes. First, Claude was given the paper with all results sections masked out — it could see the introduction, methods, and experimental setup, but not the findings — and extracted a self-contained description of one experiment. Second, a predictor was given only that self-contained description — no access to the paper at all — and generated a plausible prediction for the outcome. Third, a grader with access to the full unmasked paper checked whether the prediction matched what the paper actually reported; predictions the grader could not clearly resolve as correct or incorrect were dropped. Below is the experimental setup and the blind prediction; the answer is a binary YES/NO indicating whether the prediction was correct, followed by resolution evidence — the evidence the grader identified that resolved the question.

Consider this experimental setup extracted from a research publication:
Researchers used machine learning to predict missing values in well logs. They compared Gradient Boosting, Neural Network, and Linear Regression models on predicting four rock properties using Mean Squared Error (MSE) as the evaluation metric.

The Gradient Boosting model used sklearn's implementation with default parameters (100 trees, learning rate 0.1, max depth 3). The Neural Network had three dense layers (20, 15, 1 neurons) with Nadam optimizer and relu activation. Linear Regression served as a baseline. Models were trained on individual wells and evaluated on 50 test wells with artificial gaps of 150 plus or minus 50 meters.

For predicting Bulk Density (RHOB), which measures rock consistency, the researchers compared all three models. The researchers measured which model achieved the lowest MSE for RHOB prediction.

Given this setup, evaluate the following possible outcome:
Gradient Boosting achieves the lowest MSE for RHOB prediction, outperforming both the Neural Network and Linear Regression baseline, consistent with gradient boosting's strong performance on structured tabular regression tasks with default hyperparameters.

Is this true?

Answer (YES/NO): YES